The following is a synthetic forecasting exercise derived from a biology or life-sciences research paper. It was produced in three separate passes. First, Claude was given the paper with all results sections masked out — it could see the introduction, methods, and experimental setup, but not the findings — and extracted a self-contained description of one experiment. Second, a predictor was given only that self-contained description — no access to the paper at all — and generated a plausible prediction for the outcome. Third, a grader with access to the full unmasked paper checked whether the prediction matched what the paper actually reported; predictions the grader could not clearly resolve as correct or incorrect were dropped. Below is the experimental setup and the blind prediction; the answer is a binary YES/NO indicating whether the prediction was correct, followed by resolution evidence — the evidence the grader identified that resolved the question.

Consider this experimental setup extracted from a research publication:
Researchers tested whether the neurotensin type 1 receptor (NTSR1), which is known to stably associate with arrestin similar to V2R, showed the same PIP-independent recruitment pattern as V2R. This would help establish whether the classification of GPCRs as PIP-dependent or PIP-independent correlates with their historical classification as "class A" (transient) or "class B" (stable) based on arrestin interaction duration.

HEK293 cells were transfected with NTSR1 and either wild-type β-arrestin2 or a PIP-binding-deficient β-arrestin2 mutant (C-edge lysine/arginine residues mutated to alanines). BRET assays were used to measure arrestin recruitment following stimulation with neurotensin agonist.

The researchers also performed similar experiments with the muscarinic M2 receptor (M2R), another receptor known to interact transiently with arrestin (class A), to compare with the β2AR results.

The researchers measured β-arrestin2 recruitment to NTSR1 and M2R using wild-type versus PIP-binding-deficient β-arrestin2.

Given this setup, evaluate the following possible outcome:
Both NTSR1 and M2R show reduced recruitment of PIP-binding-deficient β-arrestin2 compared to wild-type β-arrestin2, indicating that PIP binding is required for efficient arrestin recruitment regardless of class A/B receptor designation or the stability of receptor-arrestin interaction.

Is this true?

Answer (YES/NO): NO